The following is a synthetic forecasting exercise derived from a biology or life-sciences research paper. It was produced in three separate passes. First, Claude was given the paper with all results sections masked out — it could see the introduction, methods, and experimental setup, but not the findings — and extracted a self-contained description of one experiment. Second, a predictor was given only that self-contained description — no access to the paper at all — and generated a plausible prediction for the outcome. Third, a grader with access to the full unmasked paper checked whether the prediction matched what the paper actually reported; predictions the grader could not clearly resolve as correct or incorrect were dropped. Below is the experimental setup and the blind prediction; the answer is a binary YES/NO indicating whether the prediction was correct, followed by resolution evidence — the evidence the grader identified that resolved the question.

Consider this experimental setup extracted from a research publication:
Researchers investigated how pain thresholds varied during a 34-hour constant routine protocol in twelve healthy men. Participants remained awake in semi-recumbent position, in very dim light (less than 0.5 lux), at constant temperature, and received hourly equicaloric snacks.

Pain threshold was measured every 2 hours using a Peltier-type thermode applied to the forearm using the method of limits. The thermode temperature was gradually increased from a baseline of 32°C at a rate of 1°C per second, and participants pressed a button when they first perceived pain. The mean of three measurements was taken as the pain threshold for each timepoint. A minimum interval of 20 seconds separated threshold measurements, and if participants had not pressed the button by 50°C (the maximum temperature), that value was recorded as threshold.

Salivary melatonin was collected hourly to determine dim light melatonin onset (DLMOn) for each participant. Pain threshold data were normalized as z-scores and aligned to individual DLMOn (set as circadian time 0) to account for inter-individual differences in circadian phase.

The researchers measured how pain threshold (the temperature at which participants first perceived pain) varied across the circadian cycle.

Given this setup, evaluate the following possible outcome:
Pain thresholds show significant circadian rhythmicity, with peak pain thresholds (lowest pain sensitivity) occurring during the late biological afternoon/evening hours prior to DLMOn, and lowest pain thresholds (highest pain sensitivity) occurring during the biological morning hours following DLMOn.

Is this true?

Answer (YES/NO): NO